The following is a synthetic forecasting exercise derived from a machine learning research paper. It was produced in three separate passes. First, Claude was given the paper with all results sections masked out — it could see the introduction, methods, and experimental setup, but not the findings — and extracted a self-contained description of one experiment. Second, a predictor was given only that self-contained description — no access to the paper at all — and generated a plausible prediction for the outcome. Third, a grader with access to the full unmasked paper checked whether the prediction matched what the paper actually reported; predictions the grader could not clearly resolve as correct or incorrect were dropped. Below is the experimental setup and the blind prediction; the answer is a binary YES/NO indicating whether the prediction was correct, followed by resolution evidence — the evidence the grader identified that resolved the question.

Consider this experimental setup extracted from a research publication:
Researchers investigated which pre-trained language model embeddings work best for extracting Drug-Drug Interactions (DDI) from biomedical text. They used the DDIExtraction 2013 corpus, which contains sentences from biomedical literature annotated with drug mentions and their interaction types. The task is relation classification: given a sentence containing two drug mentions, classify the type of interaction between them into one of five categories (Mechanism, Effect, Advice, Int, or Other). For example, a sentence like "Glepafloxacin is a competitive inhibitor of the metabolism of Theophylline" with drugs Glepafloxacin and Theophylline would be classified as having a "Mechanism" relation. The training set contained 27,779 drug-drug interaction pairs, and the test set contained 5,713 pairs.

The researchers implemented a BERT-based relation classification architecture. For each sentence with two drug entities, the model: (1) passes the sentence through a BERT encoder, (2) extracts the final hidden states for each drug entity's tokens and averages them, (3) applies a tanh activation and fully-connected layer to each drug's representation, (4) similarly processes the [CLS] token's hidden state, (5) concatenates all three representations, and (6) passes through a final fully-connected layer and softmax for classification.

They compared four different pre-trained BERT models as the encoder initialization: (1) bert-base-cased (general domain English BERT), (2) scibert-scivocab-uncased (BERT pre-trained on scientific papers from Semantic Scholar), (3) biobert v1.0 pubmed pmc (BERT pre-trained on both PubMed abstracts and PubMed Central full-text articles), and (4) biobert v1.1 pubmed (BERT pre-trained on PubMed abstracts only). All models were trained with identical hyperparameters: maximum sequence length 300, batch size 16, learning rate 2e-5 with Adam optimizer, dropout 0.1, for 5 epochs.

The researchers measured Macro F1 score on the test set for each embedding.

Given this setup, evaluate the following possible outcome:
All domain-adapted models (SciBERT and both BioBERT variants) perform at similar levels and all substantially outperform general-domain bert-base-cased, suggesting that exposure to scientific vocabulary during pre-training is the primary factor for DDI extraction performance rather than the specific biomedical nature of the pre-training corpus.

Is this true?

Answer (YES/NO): NO